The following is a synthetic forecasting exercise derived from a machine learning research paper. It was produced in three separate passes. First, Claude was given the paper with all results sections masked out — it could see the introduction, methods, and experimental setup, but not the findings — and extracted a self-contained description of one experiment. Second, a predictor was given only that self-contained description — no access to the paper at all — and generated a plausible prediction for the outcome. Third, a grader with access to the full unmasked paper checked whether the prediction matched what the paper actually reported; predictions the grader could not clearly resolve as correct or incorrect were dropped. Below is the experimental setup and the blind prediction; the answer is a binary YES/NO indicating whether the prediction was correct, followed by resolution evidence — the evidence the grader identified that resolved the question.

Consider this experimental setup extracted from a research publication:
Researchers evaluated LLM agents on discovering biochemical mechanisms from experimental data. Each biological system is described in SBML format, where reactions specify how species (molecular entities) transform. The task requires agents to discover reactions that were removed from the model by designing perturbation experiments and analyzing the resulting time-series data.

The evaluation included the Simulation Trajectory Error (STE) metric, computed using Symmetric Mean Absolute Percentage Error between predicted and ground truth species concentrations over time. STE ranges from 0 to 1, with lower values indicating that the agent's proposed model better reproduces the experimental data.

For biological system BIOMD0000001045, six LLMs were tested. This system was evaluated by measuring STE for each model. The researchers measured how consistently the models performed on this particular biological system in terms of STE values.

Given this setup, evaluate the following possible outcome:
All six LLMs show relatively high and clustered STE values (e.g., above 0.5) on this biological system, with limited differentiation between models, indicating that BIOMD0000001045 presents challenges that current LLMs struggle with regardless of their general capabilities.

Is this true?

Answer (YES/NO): NO